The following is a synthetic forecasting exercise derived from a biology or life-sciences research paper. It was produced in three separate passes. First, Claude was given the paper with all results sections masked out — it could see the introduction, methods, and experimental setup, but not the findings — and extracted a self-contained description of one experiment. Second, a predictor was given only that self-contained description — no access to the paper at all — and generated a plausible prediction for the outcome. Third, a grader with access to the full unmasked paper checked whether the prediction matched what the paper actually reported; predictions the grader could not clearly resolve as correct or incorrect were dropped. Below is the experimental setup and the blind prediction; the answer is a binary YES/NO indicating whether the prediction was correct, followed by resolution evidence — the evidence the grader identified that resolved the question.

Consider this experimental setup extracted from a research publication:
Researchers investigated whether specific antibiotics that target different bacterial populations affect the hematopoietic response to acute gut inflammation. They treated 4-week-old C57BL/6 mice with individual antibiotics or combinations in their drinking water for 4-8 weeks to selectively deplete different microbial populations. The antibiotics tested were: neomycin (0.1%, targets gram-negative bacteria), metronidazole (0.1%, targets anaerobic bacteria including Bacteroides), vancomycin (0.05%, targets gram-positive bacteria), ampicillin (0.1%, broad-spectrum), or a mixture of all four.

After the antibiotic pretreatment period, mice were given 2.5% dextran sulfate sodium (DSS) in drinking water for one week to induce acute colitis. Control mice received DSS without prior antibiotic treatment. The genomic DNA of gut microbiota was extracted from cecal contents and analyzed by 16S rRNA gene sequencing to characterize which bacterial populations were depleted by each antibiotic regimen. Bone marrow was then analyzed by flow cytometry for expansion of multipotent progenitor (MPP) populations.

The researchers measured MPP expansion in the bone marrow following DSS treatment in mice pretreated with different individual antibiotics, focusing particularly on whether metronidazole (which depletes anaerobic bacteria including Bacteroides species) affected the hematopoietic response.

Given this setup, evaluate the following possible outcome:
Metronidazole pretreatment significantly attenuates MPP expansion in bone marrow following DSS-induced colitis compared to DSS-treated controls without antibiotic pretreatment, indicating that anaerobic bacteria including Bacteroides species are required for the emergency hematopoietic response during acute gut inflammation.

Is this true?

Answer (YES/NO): NO